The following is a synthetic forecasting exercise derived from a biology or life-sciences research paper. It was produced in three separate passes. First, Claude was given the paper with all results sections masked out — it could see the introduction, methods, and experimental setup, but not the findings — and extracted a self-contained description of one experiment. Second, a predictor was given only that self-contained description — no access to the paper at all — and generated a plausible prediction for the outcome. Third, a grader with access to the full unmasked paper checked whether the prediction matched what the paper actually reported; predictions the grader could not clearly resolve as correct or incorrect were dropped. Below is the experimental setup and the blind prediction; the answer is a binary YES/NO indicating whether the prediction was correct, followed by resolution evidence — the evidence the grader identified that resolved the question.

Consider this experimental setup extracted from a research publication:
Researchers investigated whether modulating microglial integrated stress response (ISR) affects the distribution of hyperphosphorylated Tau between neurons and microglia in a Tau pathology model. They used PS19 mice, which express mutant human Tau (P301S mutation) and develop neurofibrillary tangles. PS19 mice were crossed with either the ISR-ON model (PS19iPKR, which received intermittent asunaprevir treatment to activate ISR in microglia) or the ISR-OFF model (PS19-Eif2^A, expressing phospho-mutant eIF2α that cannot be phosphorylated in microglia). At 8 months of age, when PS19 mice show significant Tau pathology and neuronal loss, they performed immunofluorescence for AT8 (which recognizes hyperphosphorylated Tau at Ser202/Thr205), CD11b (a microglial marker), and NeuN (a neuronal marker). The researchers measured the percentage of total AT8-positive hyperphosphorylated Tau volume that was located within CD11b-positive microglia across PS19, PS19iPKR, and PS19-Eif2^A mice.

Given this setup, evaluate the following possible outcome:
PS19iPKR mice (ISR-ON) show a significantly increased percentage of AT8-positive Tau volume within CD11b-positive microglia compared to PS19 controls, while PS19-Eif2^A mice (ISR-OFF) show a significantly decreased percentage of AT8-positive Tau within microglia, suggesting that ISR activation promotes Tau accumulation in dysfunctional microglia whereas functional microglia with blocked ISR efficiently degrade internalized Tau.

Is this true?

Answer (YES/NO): NO